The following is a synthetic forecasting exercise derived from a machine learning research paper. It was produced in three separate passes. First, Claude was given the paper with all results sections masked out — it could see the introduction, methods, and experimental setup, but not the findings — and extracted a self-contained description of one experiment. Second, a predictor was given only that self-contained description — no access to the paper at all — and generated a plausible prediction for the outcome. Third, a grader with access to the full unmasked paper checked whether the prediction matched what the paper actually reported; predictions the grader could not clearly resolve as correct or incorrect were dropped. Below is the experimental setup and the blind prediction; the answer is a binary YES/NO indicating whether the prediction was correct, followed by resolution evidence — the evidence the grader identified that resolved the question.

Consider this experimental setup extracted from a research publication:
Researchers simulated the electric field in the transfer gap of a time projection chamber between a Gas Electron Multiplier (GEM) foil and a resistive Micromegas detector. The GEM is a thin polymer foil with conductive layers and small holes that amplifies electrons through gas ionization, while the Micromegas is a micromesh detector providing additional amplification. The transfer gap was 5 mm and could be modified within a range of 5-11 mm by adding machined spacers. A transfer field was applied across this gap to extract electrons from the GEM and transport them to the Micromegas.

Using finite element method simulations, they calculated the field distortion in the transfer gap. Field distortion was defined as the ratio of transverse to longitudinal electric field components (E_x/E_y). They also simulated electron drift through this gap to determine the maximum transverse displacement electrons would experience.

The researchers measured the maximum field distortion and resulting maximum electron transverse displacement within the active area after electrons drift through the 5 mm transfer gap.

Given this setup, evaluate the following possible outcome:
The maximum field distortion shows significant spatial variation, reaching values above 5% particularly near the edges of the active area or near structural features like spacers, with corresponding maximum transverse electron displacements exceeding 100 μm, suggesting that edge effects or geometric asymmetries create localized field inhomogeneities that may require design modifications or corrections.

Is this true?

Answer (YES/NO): NO